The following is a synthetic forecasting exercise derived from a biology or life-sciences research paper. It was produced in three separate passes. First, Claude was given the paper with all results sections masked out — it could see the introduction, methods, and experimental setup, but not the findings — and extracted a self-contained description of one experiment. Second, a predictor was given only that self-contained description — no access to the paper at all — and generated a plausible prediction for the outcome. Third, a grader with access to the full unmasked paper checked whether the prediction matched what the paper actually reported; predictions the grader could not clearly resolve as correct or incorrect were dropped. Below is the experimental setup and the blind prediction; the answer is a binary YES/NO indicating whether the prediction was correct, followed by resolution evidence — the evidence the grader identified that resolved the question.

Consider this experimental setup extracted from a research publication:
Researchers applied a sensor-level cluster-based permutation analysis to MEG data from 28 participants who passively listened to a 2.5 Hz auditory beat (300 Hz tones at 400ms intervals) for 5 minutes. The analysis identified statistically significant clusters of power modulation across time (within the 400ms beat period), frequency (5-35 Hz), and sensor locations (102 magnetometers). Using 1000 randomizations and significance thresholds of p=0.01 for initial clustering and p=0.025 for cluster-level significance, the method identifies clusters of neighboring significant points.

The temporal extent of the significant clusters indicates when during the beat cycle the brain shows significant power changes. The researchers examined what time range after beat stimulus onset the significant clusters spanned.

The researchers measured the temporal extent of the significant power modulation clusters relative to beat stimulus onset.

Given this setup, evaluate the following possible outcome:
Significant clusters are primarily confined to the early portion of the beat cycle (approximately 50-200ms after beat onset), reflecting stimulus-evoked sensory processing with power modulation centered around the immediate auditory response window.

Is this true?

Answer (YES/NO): NO